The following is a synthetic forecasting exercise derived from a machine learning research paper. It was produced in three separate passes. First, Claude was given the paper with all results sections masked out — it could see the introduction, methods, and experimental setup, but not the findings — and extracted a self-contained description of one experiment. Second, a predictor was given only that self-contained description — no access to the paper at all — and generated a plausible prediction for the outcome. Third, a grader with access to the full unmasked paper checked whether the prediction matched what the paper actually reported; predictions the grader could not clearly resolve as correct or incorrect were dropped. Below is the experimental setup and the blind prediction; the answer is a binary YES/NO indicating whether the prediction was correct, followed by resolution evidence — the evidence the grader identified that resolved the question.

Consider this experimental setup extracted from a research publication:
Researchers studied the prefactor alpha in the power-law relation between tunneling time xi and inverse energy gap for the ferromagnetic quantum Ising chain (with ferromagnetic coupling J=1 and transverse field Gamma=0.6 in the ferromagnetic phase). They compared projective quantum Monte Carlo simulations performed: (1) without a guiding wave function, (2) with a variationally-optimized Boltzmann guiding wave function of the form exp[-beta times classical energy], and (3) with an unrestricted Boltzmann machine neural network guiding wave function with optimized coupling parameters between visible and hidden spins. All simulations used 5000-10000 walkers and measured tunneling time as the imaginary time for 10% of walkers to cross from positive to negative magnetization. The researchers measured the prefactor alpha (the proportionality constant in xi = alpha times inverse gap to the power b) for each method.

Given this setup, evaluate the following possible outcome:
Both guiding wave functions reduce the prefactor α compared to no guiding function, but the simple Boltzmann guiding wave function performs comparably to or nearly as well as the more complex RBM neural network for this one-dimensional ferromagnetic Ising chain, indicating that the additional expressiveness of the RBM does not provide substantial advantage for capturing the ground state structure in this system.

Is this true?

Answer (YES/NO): YES